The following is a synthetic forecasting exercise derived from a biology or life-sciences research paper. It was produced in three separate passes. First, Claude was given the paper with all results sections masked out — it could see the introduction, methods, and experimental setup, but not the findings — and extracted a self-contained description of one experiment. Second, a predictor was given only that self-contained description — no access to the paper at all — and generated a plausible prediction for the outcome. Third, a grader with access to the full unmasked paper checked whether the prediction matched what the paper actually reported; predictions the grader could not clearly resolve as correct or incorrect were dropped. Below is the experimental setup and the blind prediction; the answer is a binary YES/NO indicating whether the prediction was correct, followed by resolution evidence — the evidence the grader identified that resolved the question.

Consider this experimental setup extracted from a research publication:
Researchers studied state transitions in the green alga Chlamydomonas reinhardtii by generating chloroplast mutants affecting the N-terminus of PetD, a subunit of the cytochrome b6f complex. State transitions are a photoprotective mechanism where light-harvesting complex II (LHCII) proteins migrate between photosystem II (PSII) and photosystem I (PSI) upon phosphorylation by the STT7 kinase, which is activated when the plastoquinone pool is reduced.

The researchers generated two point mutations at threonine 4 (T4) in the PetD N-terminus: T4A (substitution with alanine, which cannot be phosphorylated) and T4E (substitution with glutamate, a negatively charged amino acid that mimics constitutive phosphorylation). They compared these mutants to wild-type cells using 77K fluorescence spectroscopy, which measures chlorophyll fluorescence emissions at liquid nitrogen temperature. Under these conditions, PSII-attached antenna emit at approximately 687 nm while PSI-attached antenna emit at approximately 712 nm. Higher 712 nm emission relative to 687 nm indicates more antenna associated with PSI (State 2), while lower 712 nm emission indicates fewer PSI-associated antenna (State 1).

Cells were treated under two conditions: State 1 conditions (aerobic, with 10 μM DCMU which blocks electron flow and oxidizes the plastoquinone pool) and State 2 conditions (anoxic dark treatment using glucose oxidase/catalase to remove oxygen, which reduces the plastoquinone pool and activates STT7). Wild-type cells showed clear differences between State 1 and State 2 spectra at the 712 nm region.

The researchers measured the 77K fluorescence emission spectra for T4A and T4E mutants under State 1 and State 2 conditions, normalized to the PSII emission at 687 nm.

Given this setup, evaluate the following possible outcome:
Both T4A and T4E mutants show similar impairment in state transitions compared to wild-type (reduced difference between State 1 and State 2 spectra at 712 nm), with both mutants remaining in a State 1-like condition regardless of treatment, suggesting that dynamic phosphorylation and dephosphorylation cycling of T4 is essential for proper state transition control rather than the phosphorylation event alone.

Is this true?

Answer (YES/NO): NO